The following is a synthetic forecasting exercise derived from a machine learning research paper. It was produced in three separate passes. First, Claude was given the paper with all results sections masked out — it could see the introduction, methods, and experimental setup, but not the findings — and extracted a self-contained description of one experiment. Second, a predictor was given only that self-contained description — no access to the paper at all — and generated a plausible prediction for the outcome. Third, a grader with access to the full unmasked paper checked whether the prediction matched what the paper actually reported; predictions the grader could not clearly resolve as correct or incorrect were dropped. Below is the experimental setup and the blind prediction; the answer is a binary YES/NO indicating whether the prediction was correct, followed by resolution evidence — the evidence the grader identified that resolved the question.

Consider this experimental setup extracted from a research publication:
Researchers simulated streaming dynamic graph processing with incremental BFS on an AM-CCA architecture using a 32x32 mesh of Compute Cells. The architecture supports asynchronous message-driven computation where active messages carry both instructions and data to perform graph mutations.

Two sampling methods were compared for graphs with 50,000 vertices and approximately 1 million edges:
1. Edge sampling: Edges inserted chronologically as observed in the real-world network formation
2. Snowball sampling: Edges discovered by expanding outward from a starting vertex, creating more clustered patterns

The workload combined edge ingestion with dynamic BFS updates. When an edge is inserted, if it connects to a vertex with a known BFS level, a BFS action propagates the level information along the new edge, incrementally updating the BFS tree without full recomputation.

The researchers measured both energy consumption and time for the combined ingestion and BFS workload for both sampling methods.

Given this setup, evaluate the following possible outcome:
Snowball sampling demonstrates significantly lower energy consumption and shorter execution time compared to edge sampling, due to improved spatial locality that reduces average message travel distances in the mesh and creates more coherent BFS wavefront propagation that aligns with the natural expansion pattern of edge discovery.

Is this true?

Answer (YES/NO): YES